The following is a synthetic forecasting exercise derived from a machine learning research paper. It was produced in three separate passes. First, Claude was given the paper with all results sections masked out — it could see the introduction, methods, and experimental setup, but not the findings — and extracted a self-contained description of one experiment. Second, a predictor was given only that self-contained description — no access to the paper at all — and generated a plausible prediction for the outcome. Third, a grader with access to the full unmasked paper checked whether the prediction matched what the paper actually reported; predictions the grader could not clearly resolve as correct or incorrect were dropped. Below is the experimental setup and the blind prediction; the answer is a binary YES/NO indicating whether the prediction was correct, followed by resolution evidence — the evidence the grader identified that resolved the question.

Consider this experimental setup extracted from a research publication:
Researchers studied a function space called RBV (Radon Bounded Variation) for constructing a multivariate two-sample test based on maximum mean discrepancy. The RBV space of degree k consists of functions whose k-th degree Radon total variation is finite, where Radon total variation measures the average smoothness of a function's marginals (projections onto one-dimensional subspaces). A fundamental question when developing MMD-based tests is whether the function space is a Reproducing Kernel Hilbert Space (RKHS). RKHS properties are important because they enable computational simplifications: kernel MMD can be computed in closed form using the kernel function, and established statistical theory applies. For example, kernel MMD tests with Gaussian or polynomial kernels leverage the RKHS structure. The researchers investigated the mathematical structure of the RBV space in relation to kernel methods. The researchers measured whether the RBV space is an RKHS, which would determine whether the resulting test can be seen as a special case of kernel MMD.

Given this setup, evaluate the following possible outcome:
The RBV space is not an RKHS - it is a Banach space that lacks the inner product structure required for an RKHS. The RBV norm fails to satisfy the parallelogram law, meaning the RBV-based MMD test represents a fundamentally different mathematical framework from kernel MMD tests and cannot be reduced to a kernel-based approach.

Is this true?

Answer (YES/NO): YES